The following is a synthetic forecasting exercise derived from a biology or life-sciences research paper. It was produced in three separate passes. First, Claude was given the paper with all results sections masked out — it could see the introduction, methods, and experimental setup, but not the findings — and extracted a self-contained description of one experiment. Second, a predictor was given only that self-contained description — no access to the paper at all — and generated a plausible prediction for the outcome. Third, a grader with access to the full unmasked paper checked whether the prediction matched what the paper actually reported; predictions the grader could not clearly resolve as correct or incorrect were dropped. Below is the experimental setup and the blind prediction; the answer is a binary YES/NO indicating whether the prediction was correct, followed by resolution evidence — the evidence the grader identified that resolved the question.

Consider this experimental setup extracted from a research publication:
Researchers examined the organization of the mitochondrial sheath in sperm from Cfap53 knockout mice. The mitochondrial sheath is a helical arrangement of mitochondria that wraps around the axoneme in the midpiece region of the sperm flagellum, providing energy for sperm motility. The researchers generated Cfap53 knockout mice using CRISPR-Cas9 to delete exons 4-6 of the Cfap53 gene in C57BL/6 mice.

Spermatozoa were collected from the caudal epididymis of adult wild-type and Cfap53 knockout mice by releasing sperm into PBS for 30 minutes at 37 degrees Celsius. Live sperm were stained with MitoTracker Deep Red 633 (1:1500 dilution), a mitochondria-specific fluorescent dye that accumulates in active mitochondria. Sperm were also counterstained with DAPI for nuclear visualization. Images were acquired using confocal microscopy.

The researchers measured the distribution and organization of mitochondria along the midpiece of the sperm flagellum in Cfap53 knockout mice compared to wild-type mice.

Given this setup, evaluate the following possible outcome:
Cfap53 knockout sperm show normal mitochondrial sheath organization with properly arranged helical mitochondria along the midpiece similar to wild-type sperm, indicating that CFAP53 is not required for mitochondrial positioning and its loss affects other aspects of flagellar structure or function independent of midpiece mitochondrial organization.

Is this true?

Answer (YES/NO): NO